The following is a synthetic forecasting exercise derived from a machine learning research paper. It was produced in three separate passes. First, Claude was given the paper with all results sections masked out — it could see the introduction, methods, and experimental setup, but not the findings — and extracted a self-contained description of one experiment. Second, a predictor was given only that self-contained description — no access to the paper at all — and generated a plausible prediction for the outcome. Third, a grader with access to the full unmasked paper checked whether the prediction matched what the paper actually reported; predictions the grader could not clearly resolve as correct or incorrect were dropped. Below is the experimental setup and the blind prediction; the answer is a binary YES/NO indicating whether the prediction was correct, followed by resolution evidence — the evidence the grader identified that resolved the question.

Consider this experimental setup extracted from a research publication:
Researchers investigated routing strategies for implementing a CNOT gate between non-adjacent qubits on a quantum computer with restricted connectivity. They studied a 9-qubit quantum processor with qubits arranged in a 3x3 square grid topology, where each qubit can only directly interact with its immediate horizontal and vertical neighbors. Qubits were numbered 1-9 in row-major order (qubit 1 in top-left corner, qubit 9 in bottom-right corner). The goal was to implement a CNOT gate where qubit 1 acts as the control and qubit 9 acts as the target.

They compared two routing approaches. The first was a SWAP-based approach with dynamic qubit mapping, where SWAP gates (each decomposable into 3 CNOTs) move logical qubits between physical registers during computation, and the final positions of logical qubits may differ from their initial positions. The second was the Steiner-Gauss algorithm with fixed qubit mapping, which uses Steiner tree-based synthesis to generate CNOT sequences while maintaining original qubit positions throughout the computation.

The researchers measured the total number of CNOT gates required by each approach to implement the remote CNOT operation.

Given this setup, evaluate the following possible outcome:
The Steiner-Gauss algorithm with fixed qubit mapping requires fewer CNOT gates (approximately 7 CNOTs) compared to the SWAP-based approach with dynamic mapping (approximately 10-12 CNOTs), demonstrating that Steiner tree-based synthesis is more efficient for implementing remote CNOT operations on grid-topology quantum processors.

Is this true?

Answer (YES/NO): NO